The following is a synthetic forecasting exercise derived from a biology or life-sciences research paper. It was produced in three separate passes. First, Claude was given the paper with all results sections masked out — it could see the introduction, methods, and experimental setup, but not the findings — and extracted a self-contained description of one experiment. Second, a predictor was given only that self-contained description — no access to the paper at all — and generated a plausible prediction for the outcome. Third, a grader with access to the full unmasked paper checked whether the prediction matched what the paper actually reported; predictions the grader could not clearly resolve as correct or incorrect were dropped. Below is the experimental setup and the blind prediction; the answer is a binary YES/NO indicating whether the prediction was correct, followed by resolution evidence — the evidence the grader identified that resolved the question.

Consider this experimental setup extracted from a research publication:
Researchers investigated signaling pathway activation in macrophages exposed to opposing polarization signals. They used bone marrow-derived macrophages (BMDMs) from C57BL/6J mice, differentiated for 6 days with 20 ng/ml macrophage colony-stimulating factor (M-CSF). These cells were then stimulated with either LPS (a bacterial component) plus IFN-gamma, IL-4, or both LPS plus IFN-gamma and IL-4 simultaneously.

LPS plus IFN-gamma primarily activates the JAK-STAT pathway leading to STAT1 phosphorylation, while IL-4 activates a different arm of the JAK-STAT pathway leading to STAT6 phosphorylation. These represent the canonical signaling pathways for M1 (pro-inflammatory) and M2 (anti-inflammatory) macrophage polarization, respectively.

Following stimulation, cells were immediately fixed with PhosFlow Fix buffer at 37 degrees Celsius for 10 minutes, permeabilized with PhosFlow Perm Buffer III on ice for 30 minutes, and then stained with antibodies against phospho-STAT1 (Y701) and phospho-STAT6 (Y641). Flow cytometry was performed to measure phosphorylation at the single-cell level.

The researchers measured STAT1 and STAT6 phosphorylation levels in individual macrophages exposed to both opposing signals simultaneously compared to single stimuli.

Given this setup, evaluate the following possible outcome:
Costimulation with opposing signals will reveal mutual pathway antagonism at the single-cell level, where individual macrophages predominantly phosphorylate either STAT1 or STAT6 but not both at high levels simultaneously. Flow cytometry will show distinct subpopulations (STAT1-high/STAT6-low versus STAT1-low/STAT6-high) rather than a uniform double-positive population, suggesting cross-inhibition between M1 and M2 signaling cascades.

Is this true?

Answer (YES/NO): NO